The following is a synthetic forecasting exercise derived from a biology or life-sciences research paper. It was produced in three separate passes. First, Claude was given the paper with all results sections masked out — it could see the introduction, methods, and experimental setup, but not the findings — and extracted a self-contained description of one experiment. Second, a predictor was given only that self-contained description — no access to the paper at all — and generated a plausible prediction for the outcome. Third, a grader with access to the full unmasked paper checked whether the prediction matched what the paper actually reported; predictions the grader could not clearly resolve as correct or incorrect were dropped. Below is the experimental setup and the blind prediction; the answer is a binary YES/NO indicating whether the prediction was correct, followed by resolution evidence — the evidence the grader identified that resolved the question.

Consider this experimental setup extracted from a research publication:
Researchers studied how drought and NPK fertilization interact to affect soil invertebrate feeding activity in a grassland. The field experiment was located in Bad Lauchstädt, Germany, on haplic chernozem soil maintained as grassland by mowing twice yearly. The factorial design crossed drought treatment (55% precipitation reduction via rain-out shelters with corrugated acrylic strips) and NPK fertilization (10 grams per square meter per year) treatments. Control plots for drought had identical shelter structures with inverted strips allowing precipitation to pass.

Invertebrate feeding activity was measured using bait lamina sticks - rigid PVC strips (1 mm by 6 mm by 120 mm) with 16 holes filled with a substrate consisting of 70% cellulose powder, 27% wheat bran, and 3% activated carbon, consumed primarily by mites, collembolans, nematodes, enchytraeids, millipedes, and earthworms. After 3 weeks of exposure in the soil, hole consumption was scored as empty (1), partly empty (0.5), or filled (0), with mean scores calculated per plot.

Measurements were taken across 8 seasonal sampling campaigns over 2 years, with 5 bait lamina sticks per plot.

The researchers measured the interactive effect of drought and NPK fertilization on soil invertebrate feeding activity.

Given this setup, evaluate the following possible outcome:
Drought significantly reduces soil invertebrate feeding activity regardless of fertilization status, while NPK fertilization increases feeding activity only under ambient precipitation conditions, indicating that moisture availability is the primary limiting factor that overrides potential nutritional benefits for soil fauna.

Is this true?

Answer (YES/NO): NO